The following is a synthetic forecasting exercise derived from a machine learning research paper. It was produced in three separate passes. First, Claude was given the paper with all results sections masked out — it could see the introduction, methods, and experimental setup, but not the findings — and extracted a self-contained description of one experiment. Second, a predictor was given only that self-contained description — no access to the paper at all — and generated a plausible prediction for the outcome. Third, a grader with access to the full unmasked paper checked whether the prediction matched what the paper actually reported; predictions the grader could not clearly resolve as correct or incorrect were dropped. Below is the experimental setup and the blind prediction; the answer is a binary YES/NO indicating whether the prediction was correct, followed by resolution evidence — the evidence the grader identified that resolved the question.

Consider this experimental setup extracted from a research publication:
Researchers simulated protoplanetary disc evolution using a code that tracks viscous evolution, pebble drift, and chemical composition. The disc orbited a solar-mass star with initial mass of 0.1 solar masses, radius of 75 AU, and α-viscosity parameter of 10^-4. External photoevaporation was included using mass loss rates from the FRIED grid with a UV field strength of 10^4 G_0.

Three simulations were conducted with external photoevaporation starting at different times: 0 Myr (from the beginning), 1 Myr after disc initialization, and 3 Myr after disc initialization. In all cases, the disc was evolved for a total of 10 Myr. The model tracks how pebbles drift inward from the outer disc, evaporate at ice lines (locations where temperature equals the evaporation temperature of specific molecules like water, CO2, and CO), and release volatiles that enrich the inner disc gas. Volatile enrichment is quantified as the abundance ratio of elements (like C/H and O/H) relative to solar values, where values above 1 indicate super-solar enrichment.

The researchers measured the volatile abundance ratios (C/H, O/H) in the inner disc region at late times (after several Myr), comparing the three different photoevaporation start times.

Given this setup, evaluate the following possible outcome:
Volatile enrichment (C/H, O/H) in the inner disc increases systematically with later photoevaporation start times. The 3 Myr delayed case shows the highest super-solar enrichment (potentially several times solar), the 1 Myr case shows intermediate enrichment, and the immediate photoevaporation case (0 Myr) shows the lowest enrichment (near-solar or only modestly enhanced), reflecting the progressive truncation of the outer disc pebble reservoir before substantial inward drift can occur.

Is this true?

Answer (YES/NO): NO